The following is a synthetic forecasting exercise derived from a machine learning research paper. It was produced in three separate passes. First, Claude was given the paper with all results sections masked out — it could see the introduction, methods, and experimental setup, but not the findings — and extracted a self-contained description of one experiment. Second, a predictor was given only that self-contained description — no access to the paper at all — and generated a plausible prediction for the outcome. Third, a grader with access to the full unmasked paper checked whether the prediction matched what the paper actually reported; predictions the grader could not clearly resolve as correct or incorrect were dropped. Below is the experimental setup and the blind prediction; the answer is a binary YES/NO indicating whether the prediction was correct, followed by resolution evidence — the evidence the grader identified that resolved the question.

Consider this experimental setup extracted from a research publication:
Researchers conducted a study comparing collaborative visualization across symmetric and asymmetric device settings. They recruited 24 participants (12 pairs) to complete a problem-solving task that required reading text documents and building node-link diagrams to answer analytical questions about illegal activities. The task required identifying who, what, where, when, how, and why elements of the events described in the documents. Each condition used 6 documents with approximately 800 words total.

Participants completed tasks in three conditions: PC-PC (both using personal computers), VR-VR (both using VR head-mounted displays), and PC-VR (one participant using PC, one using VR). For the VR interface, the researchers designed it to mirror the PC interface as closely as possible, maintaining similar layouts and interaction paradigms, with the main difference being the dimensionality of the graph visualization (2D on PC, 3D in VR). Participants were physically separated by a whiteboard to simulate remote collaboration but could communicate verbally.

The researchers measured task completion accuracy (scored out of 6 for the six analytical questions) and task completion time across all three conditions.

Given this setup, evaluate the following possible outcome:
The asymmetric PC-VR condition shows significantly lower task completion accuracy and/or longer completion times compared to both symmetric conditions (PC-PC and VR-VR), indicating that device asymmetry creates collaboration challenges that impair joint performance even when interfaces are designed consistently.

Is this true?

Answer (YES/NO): NO